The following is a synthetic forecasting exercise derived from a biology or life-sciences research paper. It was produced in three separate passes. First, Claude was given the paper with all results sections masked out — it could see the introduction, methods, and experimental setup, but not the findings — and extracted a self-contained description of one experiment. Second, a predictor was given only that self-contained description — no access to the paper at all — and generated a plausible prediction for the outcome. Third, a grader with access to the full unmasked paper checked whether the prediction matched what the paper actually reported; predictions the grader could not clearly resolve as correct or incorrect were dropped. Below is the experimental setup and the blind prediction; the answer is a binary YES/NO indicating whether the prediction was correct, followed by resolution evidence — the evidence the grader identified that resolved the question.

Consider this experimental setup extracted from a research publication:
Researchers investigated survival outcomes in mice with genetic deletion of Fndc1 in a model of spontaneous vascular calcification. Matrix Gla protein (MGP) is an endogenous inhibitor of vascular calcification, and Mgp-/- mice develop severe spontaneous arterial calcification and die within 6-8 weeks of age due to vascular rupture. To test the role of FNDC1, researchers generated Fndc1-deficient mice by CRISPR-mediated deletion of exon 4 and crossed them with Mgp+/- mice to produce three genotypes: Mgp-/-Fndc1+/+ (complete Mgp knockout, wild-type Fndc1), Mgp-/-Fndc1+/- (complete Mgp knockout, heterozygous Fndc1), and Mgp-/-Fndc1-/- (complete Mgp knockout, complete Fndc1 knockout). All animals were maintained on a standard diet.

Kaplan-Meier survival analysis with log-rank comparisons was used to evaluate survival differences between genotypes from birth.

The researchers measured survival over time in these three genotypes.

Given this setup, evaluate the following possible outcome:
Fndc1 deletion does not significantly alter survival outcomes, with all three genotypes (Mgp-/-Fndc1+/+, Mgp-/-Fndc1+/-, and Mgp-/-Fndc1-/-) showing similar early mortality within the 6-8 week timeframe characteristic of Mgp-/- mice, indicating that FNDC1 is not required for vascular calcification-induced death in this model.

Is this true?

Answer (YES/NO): NO